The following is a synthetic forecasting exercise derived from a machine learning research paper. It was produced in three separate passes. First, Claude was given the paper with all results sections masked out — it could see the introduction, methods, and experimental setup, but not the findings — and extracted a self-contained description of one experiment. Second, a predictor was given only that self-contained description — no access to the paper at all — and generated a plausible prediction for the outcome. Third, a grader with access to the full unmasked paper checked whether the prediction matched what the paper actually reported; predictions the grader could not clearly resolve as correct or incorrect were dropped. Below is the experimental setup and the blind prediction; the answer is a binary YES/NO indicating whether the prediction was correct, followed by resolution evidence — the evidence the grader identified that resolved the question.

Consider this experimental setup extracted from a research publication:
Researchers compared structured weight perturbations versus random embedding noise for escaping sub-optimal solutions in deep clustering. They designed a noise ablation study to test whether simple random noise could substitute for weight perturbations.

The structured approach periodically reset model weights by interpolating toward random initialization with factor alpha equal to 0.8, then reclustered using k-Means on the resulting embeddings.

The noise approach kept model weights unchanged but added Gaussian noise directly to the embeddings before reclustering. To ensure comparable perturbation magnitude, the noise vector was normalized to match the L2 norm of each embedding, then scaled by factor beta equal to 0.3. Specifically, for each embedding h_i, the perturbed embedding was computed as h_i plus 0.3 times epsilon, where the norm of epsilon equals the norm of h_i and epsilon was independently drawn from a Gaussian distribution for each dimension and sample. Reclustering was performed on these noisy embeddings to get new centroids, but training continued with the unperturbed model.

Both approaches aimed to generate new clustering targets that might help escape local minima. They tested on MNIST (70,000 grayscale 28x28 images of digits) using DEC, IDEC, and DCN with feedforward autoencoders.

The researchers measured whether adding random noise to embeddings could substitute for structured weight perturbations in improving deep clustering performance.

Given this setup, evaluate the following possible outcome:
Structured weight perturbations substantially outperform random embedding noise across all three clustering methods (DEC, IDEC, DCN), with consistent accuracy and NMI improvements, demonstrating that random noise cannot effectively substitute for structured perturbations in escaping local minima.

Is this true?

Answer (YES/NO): NO